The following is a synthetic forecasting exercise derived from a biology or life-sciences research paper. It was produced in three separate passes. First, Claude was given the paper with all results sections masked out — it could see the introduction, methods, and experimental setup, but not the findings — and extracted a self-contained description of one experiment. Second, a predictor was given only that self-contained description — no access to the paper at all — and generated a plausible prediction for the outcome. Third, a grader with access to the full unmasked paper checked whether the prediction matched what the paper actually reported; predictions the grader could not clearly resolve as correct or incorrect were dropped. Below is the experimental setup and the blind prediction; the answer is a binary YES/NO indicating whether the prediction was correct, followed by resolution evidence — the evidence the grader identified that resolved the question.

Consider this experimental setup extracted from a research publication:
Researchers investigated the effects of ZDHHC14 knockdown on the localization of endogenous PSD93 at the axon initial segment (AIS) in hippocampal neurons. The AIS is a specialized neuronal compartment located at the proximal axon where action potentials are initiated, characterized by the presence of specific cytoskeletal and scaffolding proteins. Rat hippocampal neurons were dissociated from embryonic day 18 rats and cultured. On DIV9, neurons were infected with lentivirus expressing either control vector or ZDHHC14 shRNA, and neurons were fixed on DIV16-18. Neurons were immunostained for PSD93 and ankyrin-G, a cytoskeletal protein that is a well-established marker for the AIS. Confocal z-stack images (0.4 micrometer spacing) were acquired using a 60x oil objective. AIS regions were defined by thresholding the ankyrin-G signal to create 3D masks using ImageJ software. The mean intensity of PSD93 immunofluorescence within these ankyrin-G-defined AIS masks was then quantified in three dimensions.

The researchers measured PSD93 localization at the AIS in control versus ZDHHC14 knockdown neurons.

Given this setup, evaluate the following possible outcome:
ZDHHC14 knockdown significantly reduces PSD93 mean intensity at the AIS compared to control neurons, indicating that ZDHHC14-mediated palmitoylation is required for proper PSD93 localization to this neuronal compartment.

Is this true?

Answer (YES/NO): YES